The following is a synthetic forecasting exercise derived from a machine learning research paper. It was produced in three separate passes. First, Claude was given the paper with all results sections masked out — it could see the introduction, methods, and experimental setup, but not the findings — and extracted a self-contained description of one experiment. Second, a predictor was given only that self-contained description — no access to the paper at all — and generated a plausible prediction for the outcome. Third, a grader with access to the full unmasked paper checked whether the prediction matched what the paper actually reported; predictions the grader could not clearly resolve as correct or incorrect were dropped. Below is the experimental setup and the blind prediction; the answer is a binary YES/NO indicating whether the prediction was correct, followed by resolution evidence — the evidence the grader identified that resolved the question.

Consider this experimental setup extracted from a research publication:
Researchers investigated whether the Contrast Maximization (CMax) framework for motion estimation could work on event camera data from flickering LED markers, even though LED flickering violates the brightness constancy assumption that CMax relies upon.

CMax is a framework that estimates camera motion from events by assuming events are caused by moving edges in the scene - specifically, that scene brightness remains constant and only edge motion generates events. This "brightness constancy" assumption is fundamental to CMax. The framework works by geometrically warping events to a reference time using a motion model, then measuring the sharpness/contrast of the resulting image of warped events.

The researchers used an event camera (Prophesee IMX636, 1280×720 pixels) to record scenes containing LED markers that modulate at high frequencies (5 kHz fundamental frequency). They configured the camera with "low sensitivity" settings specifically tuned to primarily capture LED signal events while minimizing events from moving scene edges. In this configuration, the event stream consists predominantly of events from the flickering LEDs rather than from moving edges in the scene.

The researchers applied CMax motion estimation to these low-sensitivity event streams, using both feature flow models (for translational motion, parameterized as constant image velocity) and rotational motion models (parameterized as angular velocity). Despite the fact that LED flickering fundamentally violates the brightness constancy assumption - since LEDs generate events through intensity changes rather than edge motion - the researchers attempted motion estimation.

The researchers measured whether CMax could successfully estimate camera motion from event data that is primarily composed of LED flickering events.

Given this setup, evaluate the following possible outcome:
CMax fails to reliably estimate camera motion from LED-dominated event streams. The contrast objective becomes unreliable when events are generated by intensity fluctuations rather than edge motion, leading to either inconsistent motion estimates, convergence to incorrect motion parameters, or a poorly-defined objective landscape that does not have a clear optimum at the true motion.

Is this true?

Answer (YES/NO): NO